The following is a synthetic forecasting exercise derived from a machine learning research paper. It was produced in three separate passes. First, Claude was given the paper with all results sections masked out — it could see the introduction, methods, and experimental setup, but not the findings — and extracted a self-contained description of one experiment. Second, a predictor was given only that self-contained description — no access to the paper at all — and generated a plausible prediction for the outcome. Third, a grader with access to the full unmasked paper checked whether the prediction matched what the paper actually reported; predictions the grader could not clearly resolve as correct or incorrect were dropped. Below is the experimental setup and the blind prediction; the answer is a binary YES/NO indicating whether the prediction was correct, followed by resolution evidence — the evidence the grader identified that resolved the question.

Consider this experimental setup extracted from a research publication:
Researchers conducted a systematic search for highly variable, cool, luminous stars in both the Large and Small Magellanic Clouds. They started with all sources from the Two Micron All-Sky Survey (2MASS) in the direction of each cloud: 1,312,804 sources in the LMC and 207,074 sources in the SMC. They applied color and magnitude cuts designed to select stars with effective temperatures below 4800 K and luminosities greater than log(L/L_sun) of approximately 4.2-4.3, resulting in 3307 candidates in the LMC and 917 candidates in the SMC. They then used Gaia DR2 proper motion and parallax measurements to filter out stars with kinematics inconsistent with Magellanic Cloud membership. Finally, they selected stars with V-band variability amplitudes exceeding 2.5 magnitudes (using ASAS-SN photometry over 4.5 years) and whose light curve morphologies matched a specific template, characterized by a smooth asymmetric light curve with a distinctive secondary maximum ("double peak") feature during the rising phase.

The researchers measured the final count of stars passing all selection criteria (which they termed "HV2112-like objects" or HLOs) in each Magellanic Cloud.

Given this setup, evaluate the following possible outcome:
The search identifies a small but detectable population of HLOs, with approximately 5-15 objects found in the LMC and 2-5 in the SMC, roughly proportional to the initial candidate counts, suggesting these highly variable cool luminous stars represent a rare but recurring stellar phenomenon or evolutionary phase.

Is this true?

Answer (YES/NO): NO